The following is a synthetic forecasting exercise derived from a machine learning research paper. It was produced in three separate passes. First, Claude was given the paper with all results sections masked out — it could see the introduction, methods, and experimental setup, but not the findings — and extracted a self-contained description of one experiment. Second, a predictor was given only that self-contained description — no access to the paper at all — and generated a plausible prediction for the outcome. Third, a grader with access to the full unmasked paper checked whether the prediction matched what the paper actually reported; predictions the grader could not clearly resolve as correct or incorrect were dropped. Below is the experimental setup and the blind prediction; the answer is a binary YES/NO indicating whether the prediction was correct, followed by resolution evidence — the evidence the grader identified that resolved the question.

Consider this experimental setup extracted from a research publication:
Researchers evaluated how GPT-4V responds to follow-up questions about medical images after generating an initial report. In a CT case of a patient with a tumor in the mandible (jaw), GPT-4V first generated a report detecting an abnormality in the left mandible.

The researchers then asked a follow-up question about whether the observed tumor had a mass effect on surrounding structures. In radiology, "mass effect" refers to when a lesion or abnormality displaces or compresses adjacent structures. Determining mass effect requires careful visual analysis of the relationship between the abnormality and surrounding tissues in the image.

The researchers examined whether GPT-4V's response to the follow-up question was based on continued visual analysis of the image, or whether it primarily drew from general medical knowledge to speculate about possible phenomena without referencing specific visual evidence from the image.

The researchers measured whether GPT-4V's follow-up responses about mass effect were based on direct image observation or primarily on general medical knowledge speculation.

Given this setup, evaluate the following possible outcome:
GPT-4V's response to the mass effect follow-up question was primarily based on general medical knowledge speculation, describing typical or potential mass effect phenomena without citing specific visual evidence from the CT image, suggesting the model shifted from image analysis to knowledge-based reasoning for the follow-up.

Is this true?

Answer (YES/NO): YES